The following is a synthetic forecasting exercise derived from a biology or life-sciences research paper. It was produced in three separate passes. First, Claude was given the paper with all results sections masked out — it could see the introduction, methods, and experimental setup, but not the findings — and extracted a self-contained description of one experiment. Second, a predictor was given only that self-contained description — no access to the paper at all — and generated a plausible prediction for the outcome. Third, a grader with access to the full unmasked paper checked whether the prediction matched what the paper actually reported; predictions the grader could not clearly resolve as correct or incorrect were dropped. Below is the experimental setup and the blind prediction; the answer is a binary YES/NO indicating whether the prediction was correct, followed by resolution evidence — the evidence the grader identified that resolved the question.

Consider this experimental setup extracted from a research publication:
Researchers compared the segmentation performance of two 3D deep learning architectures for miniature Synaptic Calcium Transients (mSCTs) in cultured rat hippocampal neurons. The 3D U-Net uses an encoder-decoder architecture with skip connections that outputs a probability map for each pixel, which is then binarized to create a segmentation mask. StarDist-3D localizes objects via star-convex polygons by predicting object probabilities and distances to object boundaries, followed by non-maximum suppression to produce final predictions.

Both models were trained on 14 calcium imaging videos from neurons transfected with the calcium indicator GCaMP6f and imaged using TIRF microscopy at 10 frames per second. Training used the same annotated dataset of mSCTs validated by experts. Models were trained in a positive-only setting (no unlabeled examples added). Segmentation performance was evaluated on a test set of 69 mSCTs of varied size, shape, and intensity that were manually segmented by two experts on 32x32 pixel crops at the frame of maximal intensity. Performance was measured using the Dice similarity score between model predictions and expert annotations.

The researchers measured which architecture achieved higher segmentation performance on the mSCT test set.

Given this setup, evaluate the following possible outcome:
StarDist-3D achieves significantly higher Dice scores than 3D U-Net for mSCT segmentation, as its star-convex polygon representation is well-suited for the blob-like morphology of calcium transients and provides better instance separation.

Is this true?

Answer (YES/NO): NO